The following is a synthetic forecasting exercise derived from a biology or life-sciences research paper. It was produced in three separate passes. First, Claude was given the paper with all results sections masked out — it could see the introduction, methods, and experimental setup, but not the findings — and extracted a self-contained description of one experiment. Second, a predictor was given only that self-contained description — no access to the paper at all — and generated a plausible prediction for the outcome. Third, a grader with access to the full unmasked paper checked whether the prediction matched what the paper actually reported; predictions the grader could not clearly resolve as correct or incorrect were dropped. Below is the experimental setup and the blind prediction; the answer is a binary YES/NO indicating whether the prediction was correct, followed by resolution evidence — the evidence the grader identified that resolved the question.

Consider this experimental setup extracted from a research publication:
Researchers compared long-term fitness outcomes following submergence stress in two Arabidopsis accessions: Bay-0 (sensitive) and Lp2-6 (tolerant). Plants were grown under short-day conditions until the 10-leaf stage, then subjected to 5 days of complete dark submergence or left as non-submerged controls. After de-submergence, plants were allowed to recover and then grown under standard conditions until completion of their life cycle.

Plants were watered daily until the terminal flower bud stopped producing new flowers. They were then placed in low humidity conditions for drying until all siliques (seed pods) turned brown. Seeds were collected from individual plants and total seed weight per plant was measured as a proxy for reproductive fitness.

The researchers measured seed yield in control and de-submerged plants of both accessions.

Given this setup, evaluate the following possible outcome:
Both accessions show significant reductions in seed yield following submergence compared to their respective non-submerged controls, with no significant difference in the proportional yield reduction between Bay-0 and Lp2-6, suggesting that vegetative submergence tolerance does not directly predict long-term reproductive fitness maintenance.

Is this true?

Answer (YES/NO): NO